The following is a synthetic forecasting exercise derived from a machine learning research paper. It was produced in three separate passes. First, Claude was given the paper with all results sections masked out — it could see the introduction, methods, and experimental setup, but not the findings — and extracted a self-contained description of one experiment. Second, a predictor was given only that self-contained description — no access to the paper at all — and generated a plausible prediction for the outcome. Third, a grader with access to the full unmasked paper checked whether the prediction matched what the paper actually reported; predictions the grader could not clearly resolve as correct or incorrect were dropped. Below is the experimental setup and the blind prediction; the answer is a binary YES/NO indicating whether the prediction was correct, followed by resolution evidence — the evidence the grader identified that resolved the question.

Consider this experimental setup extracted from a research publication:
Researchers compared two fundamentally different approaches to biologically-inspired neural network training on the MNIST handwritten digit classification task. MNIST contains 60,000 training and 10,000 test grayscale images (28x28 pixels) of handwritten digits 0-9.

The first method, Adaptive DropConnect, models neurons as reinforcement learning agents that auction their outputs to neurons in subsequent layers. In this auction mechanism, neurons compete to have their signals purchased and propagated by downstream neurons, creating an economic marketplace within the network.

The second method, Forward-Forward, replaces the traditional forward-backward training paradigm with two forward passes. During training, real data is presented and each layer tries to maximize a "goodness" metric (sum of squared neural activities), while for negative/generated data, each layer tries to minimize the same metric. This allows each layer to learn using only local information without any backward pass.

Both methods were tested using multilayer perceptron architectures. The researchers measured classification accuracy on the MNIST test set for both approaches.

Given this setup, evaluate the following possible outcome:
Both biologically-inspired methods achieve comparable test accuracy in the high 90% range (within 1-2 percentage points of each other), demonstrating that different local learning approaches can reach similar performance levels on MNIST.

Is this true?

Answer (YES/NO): NO